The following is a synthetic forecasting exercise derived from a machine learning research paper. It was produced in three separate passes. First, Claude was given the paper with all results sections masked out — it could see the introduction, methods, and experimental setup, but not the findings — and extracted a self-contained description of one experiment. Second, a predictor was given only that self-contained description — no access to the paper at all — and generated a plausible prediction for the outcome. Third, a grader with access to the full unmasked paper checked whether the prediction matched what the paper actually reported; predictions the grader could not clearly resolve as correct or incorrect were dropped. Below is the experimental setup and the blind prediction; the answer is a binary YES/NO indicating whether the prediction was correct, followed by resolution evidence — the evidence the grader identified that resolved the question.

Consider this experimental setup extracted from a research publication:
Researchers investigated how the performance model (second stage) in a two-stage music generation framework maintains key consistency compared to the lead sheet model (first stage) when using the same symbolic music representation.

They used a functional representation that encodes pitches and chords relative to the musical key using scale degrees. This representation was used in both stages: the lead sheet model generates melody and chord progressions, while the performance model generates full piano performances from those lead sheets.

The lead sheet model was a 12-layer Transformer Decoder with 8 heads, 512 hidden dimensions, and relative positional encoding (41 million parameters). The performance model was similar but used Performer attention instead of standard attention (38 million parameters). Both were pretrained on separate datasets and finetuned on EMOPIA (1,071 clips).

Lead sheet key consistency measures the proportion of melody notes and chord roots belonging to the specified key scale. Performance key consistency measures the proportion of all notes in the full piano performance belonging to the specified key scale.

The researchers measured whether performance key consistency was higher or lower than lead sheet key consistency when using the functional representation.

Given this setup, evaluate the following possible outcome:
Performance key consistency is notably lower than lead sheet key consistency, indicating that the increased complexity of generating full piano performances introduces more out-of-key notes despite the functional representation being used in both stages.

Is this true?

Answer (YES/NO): YES